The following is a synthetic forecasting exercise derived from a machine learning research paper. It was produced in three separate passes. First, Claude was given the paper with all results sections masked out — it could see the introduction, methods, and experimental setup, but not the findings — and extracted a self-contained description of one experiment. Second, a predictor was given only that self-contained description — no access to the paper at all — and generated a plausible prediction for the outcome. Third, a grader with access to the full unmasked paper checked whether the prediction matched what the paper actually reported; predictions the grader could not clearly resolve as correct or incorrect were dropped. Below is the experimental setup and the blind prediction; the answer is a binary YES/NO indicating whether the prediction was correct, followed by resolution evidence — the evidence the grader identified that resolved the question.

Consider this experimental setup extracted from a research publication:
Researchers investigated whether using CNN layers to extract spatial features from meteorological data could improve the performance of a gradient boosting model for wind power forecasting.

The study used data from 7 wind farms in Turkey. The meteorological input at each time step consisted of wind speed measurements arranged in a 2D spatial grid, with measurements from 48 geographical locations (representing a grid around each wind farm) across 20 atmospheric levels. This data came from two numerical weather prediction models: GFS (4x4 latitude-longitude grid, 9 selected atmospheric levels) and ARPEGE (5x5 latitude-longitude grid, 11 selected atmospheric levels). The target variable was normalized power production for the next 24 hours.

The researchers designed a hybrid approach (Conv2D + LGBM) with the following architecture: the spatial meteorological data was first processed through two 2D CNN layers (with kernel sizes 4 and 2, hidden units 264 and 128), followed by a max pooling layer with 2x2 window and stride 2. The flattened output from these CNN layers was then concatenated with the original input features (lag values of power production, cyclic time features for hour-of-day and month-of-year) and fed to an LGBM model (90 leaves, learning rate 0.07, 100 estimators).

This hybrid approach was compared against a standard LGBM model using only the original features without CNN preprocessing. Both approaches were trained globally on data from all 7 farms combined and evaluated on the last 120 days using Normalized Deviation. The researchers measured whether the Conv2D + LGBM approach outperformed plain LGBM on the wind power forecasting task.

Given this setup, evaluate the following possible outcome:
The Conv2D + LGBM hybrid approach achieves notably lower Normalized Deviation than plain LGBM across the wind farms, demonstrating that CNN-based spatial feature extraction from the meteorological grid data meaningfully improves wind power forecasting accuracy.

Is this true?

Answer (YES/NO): NO